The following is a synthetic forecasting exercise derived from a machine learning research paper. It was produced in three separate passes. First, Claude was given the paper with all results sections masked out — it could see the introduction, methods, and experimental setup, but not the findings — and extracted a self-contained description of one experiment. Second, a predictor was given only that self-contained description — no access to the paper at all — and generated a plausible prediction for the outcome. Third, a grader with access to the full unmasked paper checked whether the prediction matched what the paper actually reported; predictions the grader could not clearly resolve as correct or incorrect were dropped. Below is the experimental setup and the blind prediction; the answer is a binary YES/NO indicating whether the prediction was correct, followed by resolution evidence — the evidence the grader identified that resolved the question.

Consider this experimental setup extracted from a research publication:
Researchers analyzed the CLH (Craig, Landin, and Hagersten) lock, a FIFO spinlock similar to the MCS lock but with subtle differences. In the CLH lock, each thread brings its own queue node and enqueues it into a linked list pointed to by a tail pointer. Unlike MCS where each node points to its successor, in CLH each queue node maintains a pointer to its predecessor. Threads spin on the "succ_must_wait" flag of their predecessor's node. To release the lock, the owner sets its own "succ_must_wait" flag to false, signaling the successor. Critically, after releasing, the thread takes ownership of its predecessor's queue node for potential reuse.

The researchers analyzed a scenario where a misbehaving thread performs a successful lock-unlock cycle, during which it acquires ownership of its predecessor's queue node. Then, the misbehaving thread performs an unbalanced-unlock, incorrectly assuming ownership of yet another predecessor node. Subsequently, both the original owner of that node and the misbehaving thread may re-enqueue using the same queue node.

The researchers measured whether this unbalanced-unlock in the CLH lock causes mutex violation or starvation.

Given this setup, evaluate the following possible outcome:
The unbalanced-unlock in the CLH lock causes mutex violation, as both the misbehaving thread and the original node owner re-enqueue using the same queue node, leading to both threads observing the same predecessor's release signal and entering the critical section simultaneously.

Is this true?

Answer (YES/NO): YES